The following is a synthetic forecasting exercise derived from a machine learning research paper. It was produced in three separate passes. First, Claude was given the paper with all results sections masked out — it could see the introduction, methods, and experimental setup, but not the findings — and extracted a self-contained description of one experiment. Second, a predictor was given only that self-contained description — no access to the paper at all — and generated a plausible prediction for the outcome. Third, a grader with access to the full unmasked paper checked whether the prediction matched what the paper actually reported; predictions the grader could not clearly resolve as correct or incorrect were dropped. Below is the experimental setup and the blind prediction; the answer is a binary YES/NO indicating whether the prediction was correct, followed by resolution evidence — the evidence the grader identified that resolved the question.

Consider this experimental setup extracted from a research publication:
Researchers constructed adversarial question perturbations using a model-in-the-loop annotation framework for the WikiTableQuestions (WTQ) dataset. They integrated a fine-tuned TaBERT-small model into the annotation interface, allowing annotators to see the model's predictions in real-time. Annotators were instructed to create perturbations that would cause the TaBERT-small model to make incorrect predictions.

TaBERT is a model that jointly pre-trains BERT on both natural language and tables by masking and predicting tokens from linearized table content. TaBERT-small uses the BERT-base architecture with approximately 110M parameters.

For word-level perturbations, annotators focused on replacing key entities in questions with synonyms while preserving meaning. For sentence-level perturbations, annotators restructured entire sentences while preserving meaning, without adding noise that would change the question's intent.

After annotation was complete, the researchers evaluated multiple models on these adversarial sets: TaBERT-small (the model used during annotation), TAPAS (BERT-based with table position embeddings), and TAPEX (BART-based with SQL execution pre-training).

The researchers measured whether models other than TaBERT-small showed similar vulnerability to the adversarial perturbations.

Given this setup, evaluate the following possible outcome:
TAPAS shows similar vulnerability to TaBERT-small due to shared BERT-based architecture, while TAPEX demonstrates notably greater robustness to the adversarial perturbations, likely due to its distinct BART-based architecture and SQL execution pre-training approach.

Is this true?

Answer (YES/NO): NO